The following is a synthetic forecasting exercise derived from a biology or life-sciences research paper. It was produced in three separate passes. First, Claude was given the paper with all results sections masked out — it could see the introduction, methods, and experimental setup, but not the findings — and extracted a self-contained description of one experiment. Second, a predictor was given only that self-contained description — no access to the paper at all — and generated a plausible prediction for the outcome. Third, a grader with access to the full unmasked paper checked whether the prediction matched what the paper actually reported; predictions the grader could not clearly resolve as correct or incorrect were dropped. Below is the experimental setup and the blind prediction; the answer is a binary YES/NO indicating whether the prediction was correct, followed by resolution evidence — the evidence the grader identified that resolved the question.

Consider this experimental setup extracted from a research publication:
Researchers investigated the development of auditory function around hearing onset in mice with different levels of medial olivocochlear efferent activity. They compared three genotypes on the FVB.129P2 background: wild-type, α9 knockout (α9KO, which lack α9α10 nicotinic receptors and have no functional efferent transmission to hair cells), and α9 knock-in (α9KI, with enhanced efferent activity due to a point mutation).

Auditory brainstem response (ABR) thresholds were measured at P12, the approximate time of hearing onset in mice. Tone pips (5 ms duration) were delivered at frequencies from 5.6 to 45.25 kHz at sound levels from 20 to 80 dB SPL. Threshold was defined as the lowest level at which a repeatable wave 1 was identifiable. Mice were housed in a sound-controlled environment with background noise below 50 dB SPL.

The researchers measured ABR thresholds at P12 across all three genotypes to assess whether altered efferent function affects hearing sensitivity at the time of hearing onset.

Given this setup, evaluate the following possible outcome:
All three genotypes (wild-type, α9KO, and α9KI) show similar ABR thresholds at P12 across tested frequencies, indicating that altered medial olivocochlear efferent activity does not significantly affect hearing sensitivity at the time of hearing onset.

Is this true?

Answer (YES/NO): NO